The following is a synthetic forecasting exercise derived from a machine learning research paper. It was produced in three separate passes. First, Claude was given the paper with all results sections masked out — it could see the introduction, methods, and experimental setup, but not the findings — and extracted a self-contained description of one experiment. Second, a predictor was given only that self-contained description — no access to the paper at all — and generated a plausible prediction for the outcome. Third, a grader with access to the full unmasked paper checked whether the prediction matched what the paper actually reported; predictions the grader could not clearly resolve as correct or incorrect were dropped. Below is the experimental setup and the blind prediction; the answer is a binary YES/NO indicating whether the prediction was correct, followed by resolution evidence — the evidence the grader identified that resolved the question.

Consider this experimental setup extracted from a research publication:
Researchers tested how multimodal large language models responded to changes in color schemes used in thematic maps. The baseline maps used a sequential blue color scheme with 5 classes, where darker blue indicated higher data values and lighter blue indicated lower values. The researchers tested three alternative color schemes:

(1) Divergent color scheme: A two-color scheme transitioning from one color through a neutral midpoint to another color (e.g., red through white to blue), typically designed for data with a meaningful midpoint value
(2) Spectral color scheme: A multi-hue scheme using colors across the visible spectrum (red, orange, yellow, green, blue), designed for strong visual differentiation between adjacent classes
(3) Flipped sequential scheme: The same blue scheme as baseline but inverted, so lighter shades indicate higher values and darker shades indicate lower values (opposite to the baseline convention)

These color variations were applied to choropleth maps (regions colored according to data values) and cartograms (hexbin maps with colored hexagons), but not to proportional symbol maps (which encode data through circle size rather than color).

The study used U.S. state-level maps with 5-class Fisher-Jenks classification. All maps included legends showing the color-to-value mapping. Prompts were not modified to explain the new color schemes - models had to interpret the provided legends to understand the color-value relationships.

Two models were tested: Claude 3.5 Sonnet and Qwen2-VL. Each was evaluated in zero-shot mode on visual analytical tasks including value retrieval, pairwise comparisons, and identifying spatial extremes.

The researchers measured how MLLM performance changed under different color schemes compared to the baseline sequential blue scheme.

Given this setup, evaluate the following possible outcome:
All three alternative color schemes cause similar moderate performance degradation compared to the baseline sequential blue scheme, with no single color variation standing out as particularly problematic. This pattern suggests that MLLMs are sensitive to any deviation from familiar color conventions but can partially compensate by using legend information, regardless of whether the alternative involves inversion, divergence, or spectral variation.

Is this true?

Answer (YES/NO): NO